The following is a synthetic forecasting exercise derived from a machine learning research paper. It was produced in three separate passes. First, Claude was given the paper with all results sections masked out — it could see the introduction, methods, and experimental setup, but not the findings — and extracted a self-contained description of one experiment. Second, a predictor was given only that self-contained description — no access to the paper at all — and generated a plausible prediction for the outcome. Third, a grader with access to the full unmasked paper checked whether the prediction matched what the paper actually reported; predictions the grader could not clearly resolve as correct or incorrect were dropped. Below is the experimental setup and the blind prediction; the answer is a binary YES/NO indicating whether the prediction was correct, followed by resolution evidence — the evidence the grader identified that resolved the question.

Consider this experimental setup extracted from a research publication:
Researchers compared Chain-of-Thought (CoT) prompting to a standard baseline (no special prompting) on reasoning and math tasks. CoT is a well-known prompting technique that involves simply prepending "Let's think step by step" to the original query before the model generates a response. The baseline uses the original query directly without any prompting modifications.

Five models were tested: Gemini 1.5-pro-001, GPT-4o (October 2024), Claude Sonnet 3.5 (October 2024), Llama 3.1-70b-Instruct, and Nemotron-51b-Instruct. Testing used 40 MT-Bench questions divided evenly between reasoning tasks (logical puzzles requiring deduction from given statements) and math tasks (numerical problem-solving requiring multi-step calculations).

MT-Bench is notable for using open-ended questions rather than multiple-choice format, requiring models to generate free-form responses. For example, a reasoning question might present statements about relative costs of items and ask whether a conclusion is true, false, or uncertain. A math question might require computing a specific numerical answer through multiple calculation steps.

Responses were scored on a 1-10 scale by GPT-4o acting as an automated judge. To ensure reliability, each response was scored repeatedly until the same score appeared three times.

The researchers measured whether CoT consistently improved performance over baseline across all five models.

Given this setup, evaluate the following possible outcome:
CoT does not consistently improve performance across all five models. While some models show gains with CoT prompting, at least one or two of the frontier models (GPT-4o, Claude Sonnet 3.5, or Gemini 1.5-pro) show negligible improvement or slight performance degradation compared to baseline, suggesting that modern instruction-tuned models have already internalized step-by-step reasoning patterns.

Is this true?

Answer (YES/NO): YES